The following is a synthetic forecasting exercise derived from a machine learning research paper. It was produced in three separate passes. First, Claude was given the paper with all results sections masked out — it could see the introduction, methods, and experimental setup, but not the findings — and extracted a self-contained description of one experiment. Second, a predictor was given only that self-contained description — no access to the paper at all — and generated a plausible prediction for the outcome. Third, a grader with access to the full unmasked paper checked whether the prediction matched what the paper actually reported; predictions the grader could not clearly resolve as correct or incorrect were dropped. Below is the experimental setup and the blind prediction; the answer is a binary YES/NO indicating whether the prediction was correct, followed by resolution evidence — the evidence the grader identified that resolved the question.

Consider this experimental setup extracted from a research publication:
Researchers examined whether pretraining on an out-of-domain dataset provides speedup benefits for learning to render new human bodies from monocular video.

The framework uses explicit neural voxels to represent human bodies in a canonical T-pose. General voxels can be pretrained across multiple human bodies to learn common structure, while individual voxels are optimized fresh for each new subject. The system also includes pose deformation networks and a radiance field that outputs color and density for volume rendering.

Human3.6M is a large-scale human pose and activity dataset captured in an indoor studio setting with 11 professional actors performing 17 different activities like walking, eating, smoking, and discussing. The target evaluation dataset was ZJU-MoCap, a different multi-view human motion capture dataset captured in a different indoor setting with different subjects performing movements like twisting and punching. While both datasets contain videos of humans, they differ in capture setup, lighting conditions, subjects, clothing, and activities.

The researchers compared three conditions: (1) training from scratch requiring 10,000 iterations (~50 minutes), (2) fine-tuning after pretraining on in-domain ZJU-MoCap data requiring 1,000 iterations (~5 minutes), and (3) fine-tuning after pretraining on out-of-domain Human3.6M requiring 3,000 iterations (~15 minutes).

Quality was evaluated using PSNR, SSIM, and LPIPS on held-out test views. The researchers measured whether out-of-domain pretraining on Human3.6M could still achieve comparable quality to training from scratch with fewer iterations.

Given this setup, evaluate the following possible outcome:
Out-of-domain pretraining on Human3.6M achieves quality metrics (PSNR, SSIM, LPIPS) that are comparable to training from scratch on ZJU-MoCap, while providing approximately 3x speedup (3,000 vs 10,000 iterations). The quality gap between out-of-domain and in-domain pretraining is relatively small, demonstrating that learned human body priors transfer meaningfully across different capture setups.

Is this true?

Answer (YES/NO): YES